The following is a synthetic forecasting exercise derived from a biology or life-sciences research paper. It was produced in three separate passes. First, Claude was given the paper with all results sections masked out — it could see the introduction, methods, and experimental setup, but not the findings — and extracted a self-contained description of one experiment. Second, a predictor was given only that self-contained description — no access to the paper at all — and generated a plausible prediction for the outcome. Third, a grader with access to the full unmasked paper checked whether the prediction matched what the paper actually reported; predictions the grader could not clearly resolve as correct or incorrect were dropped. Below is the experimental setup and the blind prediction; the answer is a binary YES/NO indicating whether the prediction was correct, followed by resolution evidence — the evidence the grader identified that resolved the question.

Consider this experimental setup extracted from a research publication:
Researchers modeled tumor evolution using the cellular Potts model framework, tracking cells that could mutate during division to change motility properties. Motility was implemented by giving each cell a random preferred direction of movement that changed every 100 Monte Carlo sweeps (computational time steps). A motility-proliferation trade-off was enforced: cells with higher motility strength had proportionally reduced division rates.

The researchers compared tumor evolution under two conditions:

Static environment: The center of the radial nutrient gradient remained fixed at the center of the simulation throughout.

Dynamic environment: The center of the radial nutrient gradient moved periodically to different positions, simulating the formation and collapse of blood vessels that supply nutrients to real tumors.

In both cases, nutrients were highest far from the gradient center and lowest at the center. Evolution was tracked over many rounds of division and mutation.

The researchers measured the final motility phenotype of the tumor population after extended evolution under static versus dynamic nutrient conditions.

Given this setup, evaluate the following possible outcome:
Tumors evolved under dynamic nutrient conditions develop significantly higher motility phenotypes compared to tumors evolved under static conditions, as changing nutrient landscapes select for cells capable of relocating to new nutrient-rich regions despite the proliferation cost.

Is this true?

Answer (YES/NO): NO